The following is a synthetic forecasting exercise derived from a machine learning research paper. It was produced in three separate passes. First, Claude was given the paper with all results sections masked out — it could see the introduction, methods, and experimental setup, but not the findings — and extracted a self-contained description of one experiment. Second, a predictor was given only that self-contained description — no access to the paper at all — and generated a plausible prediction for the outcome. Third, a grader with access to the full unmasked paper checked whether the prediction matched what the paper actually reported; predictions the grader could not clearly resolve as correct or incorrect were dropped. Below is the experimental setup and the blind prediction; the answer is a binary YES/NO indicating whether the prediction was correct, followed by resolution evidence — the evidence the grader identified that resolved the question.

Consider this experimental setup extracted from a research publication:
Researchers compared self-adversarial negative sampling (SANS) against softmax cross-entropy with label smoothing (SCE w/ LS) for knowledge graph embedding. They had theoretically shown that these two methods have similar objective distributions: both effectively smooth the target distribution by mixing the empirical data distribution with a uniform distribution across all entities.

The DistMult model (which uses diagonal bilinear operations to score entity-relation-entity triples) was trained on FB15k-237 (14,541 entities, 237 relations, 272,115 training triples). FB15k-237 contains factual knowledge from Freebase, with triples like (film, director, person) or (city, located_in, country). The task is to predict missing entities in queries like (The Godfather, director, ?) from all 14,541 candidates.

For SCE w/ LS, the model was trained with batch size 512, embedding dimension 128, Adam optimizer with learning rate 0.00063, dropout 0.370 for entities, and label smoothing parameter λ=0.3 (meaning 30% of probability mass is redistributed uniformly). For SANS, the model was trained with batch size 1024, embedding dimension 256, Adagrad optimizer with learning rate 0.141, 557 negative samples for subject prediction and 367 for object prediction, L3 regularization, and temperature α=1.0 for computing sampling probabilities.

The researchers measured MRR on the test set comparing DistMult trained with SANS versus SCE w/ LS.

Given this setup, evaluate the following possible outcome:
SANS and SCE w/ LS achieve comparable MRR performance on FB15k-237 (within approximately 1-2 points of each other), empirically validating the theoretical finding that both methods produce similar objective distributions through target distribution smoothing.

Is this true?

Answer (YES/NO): NO